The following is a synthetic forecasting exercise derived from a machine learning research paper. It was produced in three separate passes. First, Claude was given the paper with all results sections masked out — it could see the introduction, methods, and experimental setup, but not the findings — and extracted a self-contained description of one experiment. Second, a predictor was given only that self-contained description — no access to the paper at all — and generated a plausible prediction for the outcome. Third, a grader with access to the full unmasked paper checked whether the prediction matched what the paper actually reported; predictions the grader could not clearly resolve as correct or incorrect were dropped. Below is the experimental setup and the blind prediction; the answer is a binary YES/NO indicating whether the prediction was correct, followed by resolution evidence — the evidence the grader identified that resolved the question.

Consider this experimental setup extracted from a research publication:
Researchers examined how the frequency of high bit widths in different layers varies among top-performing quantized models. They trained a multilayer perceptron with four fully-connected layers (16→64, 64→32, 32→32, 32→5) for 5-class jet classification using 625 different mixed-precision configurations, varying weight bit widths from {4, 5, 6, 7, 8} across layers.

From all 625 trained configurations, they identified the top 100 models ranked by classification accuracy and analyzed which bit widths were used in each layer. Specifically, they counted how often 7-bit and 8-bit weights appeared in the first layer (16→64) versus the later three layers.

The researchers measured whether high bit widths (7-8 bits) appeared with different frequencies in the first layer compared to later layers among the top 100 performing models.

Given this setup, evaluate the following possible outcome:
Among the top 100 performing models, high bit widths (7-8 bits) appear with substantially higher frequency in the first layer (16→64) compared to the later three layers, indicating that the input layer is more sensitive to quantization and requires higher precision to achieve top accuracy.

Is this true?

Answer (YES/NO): YES